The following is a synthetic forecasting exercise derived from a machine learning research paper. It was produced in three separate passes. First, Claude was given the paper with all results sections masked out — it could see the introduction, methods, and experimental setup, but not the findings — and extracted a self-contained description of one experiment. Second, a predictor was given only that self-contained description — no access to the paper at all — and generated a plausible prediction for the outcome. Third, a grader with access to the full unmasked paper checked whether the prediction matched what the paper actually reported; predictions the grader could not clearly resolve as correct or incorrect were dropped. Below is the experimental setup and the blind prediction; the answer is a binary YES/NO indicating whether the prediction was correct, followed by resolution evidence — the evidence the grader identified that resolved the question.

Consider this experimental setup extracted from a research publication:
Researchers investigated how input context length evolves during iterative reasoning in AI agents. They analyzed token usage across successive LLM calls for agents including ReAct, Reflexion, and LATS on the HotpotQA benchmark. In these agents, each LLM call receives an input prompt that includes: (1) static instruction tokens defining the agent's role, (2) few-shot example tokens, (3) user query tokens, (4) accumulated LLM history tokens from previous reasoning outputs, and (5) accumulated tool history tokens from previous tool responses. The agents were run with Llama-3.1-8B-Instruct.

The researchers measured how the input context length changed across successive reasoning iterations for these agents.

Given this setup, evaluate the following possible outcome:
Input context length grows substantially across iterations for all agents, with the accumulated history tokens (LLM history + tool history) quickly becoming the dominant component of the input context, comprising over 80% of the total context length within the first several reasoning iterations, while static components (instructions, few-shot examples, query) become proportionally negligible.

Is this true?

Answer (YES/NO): NO